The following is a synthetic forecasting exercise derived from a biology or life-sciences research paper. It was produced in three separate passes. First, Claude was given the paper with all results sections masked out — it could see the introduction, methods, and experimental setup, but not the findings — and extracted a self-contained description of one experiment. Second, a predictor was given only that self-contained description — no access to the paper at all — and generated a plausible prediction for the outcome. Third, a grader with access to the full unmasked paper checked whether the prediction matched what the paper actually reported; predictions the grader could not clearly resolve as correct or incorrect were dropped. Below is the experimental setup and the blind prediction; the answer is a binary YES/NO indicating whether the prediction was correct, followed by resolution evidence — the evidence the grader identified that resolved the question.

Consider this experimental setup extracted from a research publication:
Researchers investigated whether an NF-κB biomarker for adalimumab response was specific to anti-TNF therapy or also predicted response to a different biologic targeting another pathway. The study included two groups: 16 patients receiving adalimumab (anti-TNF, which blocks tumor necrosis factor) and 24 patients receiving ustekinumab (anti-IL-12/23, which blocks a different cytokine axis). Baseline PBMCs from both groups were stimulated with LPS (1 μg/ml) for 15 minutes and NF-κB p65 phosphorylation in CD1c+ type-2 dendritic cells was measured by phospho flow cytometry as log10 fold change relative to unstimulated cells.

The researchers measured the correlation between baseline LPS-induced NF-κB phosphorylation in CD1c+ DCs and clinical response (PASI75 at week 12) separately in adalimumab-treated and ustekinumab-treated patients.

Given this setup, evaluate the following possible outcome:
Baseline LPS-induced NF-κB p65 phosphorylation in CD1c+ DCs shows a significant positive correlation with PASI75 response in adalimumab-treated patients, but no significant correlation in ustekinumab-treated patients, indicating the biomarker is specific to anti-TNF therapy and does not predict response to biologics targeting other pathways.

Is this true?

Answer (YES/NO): NO